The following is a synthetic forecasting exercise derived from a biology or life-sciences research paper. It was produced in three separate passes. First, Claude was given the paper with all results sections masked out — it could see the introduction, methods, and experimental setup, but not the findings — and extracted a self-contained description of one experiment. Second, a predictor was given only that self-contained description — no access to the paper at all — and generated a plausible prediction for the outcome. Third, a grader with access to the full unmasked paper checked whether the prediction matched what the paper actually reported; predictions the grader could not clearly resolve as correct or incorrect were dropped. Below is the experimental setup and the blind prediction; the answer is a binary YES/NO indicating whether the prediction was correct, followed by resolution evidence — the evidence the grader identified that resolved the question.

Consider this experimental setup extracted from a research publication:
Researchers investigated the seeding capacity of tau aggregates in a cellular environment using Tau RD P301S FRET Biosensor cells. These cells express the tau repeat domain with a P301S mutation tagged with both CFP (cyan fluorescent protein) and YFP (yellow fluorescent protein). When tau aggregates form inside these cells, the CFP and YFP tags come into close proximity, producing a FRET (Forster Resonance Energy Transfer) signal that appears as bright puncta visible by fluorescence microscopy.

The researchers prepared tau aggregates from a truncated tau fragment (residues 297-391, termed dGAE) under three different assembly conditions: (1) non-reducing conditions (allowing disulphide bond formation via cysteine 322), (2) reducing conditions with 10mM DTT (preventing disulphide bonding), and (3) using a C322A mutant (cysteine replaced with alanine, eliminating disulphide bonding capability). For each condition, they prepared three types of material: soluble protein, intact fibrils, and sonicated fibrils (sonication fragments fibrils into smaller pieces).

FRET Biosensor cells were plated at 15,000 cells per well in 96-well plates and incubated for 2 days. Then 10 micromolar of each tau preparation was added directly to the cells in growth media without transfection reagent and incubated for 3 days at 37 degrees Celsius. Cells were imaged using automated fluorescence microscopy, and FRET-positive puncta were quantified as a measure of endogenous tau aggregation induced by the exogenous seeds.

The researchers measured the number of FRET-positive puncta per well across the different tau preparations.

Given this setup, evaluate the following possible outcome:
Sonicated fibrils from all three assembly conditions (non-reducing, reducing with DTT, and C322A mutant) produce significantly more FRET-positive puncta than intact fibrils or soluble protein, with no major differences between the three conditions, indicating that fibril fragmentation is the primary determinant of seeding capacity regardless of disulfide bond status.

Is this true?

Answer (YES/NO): NO